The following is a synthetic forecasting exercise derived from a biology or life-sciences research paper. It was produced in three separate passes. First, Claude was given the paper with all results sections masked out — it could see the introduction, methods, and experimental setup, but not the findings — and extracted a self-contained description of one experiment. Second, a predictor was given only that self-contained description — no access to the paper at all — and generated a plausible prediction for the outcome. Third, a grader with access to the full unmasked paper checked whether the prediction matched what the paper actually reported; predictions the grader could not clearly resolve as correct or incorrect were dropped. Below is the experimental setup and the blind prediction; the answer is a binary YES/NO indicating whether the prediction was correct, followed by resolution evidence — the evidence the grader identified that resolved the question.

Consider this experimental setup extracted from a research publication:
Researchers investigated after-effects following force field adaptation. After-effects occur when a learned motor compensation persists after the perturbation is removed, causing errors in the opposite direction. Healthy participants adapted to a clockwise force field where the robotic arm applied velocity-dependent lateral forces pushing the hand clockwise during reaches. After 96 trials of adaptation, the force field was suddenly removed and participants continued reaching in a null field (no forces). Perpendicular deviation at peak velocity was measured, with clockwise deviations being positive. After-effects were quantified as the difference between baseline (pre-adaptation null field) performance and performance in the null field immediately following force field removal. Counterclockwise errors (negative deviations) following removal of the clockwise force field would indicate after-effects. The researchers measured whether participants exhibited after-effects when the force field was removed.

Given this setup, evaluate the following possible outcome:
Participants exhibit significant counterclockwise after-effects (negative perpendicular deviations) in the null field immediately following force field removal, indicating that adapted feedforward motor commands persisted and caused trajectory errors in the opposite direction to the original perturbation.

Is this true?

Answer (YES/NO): YES